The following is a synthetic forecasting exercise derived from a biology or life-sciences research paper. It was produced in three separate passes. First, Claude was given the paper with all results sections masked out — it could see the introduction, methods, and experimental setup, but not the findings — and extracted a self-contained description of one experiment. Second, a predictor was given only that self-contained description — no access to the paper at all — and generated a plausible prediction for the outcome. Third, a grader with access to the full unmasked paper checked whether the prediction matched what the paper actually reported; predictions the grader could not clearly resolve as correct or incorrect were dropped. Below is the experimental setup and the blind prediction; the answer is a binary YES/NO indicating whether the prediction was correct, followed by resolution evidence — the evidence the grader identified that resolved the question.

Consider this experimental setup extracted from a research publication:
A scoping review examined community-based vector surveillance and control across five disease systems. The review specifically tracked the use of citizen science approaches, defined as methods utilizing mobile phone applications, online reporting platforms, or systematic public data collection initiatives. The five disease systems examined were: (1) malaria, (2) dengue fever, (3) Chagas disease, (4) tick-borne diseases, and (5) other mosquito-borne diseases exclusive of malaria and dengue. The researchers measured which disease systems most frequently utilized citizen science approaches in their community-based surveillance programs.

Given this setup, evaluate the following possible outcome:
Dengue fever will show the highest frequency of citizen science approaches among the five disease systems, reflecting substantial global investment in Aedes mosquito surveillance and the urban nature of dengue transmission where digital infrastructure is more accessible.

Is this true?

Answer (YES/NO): NO